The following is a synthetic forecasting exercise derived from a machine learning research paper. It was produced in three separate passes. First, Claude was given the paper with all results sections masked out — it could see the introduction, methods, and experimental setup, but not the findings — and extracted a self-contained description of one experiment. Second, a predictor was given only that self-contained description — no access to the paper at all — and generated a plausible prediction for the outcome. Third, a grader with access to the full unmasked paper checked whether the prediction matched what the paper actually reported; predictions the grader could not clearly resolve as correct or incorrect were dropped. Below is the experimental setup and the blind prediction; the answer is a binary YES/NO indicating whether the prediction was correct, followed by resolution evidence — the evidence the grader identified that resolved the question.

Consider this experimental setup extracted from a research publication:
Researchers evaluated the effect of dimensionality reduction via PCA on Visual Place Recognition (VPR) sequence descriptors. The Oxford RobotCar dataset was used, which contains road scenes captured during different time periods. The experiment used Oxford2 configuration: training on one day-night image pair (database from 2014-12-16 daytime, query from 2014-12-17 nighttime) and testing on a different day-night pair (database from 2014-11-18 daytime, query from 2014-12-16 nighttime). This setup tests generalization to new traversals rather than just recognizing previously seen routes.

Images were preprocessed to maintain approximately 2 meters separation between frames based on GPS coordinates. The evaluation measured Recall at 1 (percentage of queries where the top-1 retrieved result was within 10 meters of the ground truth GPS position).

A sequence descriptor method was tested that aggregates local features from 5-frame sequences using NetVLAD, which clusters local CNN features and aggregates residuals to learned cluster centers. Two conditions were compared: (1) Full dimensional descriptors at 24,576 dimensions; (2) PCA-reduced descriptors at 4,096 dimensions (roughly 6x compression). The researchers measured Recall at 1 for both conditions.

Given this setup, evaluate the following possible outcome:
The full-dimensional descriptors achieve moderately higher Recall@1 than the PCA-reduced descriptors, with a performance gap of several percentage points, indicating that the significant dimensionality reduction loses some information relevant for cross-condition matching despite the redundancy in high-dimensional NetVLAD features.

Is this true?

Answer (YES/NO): NO